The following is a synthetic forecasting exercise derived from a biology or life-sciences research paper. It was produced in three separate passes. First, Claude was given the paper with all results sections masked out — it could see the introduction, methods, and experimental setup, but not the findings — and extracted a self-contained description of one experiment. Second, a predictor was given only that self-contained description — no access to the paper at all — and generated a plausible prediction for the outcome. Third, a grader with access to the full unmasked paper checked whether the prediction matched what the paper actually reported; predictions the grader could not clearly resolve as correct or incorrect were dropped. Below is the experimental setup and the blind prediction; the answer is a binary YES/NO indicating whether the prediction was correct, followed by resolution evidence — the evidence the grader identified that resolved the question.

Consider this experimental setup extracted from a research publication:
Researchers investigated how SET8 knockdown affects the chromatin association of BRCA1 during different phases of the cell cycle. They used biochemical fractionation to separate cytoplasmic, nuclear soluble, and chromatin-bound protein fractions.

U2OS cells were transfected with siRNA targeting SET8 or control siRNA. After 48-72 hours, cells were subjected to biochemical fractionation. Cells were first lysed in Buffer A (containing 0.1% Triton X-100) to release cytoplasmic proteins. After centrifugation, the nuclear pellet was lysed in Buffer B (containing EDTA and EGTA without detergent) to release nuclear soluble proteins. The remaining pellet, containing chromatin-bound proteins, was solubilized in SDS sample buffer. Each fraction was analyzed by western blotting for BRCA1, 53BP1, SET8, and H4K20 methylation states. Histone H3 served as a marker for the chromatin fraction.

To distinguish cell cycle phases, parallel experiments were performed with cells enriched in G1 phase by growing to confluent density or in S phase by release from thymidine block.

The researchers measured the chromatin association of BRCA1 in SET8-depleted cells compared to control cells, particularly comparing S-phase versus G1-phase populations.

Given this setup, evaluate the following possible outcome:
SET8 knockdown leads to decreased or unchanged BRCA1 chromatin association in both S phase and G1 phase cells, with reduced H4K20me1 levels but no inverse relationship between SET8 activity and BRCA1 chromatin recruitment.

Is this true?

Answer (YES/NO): NO